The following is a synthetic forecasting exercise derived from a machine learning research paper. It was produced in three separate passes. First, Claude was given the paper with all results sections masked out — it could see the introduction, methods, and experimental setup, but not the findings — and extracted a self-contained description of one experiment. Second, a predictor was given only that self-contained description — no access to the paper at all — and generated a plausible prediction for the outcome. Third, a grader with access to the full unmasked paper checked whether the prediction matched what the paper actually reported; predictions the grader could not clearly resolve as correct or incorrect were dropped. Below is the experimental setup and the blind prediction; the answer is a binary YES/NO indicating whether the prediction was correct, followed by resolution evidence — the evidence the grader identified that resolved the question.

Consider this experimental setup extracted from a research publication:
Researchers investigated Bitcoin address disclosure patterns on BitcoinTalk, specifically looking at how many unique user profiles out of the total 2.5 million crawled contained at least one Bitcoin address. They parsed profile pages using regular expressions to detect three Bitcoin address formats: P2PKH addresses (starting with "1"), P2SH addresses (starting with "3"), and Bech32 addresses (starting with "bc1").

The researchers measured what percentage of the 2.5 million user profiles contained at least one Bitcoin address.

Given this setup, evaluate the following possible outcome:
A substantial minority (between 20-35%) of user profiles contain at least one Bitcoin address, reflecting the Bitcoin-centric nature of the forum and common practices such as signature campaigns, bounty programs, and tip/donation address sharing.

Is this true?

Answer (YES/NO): NO